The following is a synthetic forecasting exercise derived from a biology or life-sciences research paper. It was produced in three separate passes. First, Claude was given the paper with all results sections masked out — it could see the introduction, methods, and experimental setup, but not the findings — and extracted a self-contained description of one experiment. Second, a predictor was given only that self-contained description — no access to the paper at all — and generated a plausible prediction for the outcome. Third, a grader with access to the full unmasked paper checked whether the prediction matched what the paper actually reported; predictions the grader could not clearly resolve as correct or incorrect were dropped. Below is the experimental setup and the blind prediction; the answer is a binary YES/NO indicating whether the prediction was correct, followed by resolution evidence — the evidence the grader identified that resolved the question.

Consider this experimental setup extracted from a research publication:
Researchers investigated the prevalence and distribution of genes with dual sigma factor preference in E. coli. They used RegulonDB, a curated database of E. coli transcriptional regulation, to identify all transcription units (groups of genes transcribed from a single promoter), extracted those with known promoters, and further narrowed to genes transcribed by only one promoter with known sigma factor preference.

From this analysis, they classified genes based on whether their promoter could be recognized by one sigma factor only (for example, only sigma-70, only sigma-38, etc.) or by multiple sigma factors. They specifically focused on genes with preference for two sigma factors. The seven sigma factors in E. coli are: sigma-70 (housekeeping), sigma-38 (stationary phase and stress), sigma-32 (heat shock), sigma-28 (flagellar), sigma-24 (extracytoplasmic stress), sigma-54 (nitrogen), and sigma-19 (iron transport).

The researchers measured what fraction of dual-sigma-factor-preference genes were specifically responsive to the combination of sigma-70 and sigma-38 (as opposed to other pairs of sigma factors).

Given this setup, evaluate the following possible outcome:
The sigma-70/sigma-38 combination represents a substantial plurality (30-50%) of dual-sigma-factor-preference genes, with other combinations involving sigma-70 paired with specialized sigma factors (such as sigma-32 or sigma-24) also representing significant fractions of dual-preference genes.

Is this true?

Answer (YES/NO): NO